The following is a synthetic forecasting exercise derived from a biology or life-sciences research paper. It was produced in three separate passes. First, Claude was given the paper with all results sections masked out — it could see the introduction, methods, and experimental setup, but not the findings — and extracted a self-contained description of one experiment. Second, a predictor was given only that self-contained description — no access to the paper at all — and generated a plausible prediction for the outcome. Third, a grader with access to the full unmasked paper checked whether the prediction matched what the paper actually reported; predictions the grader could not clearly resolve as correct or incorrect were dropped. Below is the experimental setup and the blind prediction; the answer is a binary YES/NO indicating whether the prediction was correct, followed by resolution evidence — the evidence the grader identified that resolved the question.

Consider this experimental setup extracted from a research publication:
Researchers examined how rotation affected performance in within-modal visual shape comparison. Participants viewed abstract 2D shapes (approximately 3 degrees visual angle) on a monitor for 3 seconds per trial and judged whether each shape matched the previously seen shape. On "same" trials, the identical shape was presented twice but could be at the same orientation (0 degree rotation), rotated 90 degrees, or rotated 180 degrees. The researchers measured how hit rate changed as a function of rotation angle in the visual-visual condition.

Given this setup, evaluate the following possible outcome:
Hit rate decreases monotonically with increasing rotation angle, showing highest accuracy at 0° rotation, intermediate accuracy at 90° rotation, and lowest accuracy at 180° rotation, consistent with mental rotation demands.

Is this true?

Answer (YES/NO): YES